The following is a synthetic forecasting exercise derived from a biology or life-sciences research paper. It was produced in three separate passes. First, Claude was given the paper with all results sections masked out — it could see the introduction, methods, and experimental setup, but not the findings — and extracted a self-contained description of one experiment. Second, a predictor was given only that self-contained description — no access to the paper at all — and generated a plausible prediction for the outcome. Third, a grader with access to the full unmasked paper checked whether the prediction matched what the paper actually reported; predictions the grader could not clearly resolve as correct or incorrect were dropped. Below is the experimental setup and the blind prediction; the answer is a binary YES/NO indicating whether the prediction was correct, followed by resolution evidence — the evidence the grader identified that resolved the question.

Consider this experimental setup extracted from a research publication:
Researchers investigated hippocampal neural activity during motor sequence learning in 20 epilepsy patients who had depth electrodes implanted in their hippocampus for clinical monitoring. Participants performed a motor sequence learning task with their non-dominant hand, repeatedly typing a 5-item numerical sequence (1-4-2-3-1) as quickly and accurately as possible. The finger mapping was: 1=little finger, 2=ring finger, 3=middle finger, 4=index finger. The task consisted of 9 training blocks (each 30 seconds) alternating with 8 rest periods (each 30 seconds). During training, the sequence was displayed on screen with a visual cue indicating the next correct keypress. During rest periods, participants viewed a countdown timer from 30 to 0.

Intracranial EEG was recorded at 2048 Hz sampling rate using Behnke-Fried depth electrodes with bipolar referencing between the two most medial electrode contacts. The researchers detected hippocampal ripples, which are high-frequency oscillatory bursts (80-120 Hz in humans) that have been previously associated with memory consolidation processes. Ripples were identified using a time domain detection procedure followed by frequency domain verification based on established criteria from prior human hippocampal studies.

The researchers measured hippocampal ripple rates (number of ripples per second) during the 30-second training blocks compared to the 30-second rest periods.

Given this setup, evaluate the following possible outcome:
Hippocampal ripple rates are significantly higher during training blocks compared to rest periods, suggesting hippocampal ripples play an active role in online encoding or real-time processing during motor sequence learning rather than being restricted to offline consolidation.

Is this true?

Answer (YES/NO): NO